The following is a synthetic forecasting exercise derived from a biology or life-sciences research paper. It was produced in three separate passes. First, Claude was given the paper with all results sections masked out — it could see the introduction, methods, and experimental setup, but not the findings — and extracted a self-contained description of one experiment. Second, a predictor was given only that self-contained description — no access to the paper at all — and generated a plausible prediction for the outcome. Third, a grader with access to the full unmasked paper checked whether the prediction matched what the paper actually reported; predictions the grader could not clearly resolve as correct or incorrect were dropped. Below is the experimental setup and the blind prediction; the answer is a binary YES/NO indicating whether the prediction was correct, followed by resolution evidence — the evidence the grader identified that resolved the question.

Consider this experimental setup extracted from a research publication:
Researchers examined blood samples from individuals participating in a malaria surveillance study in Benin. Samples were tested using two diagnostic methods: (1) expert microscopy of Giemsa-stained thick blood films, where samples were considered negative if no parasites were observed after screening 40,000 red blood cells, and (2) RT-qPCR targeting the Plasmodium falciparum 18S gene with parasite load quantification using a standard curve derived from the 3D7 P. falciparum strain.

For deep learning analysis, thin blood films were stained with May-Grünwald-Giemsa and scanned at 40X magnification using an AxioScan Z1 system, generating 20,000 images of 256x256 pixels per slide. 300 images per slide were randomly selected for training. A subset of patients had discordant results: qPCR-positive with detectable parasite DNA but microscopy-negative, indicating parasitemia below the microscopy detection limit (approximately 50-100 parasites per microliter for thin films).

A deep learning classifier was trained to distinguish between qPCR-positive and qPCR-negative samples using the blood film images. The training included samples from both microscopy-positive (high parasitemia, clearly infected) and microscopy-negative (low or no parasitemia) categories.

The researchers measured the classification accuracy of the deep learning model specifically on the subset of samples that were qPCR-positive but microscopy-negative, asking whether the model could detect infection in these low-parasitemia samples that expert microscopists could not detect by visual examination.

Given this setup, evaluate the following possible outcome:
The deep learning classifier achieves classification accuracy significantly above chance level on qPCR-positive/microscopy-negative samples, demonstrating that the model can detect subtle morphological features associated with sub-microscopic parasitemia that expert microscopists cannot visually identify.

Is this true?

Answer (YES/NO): YES